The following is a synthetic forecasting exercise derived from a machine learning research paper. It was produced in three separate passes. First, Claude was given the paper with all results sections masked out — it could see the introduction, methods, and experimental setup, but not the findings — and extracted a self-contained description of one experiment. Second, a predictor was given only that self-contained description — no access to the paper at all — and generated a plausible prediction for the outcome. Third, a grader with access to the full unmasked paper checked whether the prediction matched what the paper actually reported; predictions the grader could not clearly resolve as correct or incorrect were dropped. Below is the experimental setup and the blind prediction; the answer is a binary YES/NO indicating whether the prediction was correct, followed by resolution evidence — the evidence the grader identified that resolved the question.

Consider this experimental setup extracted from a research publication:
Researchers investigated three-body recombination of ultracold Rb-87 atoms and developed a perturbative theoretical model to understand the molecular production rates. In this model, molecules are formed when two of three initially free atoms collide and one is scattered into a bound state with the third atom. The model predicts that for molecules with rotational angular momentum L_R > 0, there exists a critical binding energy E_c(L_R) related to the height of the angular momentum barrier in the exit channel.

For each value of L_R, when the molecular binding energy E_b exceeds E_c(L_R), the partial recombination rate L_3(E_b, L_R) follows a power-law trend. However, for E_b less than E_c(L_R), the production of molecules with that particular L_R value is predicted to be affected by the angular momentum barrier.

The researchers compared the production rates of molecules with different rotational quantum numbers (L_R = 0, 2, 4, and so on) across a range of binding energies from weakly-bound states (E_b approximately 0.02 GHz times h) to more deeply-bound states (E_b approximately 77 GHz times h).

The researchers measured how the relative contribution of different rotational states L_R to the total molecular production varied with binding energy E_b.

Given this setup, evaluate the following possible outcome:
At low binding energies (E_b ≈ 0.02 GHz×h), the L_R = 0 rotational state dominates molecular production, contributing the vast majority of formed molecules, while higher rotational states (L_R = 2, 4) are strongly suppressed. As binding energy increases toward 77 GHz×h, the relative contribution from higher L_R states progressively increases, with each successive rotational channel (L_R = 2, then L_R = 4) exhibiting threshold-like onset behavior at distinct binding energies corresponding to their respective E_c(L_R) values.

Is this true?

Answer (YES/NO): NO